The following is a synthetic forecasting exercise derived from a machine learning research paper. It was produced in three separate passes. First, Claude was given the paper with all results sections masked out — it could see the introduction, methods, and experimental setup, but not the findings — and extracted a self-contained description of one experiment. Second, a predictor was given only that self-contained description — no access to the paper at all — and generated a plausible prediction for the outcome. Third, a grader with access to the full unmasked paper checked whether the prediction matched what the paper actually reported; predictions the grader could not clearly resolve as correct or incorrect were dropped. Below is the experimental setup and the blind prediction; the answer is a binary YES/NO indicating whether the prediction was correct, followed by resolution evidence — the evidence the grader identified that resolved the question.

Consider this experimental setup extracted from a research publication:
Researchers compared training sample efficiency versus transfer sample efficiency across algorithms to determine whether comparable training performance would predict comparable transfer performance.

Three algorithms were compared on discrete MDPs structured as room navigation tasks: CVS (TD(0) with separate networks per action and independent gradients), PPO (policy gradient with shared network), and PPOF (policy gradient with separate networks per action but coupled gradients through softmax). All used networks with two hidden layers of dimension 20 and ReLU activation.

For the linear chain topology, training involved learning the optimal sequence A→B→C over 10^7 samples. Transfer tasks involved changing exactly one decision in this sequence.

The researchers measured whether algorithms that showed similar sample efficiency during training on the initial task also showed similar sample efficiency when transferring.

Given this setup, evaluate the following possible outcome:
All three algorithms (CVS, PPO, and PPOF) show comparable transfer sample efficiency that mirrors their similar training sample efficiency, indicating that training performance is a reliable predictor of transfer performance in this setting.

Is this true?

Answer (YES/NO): NO